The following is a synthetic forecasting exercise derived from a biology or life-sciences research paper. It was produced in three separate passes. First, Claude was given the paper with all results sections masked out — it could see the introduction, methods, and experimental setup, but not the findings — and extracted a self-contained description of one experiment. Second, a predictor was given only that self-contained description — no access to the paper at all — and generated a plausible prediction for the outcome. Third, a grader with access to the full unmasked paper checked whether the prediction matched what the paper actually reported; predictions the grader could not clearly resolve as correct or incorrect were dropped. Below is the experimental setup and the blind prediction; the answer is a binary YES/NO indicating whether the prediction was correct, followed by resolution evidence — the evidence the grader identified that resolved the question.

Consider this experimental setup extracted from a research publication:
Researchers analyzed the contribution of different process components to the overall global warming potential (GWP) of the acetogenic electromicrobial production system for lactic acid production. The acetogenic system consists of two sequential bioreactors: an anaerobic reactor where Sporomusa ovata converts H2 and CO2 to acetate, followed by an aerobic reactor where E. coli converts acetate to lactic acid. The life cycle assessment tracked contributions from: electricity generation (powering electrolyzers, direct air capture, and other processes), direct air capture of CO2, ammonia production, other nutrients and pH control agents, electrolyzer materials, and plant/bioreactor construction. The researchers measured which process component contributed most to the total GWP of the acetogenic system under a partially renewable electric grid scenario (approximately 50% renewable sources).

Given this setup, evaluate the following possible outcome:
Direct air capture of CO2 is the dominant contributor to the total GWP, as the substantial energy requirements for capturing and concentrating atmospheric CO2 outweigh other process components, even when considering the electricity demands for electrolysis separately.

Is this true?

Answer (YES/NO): NO